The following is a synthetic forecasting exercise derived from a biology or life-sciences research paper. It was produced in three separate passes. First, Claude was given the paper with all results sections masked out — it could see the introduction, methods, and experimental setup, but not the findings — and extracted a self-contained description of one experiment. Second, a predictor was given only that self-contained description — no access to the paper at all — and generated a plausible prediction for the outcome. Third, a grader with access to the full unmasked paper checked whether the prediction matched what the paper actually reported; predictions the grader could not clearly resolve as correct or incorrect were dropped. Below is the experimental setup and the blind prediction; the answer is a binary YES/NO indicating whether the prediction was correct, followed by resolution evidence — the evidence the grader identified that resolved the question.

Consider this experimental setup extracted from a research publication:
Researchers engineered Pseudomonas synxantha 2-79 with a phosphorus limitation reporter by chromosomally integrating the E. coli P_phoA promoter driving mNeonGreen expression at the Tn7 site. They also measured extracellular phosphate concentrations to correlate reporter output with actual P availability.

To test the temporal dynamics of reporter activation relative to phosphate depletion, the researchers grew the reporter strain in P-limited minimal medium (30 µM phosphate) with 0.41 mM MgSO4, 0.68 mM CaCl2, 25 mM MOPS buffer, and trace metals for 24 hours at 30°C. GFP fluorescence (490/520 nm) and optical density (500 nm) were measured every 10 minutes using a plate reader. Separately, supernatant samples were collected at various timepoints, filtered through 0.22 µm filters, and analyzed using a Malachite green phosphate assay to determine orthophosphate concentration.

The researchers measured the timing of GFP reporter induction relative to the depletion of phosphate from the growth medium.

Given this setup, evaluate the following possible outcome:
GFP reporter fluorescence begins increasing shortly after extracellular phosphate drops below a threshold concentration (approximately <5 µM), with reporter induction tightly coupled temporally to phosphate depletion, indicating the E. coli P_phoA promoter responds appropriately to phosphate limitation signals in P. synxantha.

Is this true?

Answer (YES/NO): NO